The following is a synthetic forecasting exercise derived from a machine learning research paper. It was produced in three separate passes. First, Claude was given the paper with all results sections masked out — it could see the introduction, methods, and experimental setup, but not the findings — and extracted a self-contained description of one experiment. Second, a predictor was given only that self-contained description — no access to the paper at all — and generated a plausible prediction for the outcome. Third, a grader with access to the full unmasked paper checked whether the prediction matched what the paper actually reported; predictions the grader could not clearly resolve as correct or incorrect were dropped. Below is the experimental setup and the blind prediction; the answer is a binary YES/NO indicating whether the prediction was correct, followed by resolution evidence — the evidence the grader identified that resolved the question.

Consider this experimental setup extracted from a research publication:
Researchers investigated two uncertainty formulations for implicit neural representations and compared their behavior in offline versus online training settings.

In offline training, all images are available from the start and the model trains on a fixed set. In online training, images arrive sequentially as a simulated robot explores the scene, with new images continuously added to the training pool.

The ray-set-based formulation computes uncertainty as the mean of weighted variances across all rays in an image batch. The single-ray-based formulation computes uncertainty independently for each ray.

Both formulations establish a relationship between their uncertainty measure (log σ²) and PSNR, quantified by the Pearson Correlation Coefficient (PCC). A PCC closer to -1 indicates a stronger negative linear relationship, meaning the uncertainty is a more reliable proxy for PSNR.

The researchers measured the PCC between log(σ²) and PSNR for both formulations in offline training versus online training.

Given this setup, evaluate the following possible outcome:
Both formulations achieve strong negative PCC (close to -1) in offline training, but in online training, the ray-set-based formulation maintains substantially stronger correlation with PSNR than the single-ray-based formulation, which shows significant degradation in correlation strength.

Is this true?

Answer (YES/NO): YES